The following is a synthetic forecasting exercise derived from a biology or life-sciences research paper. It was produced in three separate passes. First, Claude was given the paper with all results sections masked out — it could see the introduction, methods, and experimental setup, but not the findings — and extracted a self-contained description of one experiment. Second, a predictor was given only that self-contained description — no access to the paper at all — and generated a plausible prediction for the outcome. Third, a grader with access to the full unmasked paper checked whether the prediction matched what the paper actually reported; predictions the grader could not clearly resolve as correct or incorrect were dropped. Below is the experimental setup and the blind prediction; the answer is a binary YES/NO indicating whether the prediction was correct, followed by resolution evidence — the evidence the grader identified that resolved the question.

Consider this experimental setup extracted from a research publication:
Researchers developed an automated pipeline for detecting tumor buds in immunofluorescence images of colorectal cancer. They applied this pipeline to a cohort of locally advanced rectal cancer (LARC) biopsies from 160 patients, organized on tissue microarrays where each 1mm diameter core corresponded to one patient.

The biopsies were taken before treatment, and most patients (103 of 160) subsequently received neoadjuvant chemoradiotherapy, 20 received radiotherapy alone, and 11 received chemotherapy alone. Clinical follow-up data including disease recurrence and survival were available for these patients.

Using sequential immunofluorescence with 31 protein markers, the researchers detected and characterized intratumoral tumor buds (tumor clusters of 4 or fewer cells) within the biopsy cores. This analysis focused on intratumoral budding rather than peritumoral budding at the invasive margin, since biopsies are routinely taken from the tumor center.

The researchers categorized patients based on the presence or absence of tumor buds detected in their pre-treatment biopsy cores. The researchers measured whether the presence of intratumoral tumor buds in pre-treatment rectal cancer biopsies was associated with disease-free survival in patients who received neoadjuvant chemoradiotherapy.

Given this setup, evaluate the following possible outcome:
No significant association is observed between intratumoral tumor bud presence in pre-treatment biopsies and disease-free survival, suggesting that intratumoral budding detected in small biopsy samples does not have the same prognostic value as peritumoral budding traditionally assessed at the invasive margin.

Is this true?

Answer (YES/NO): YES